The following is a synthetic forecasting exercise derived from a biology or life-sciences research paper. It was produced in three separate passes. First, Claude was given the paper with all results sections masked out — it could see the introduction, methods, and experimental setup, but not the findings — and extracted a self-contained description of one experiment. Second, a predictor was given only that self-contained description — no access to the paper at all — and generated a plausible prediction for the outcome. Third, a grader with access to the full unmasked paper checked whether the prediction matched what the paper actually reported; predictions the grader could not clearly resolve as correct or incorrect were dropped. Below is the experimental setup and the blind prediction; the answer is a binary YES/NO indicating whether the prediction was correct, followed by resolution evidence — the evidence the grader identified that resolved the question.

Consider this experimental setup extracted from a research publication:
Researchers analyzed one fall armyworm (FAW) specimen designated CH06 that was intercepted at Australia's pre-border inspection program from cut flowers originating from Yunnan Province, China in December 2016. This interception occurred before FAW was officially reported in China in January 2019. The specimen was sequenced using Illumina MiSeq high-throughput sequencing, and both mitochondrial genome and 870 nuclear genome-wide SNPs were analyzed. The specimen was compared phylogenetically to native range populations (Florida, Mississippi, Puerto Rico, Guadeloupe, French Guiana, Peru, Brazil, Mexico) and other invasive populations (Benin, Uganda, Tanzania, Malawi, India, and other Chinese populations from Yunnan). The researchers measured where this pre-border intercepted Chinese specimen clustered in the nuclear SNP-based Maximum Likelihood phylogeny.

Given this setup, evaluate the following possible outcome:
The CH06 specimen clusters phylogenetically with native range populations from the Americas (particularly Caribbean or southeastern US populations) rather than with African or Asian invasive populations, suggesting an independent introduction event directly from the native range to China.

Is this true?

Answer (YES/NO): YES